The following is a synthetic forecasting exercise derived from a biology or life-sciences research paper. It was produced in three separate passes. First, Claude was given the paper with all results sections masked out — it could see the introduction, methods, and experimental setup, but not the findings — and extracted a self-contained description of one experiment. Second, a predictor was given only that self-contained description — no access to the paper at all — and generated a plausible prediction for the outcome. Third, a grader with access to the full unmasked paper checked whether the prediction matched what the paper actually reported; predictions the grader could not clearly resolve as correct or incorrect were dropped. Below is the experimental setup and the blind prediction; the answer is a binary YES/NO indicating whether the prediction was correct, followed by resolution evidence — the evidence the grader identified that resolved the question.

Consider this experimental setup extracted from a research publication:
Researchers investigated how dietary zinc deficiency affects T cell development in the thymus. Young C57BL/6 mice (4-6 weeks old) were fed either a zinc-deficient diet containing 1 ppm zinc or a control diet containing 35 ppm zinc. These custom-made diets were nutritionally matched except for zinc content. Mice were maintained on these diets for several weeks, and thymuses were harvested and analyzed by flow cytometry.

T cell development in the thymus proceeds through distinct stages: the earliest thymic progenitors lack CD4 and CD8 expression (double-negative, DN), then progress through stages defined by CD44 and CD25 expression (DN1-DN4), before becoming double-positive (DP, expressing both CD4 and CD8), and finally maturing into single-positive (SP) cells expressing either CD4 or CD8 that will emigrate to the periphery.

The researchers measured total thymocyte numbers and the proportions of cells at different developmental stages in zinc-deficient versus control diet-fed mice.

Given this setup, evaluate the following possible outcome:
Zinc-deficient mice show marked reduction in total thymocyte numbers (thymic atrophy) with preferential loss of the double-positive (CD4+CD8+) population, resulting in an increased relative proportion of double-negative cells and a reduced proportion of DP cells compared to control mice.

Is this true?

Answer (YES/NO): YES